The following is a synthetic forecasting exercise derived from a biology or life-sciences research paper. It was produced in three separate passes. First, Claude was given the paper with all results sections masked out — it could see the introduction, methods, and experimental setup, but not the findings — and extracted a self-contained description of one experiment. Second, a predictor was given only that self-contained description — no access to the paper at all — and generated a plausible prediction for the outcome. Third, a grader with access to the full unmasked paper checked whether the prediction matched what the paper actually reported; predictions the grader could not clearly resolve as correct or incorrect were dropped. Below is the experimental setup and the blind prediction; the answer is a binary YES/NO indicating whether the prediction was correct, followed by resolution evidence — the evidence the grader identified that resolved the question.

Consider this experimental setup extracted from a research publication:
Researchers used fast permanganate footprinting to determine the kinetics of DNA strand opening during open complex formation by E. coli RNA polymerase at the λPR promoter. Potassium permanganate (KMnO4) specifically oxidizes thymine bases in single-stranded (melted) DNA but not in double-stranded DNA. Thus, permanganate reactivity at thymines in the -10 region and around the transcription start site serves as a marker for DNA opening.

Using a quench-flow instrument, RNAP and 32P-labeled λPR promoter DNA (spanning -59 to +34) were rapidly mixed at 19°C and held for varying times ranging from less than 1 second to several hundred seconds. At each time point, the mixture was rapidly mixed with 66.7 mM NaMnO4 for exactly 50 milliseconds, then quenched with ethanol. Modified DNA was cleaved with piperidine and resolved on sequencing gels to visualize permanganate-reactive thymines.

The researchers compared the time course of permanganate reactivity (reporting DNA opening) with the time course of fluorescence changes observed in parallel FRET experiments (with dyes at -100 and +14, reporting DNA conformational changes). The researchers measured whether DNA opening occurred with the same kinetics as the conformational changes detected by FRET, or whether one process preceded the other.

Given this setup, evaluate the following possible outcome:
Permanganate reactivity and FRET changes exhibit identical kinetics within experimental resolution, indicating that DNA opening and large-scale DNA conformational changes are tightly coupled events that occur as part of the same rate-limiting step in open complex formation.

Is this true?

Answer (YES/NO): NO